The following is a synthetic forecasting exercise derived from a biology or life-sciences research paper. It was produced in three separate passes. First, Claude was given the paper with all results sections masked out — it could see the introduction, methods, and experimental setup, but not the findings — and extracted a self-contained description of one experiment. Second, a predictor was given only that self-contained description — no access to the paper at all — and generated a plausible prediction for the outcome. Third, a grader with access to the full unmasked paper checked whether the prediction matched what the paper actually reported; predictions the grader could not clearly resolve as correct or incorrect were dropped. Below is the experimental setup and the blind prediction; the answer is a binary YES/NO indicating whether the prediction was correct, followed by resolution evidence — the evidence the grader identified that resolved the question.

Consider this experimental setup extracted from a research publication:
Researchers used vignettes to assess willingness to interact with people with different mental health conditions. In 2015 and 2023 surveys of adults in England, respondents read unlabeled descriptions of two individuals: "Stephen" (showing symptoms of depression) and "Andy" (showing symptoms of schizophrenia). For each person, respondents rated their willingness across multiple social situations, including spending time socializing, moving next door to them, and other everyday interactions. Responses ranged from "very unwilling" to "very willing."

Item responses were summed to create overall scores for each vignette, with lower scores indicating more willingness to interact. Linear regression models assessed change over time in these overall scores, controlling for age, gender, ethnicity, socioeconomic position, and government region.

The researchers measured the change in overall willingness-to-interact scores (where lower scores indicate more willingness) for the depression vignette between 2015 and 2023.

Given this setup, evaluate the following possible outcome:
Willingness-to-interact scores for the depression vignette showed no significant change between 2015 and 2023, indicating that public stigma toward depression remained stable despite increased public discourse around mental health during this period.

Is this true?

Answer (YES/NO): NO